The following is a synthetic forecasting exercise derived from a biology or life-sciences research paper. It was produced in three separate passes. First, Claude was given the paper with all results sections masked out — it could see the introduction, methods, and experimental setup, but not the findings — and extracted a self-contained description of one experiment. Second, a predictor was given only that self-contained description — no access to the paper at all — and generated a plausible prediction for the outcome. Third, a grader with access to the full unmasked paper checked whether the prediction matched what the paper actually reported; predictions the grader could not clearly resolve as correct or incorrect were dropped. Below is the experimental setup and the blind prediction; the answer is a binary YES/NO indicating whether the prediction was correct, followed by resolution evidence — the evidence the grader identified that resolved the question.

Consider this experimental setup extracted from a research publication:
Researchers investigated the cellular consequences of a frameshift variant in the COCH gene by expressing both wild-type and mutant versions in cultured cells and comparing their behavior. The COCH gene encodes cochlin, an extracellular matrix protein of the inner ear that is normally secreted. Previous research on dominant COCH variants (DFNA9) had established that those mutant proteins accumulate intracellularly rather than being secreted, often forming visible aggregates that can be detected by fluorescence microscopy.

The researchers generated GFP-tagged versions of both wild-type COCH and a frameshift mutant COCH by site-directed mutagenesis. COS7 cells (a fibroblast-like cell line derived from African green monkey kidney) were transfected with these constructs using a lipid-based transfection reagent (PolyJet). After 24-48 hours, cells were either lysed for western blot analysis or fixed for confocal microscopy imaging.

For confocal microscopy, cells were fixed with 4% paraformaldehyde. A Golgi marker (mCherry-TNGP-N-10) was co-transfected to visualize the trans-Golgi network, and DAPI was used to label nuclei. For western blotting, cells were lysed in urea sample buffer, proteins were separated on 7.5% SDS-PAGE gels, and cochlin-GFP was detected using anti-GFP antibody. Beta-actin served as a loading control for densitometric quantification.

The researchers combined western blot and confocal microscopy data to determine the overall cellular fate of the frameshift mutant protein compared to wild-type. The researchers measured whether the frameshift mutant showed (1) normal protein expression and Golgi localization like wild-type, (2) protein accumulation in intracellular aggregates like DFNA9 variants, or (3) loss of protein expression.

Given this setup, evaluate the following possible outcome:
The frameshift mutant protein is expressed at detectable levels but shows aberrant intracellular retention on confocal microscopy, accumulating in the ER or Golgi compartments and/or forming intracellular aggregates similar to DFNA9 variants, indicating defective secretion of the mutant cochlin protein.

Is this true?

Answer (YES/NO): NO